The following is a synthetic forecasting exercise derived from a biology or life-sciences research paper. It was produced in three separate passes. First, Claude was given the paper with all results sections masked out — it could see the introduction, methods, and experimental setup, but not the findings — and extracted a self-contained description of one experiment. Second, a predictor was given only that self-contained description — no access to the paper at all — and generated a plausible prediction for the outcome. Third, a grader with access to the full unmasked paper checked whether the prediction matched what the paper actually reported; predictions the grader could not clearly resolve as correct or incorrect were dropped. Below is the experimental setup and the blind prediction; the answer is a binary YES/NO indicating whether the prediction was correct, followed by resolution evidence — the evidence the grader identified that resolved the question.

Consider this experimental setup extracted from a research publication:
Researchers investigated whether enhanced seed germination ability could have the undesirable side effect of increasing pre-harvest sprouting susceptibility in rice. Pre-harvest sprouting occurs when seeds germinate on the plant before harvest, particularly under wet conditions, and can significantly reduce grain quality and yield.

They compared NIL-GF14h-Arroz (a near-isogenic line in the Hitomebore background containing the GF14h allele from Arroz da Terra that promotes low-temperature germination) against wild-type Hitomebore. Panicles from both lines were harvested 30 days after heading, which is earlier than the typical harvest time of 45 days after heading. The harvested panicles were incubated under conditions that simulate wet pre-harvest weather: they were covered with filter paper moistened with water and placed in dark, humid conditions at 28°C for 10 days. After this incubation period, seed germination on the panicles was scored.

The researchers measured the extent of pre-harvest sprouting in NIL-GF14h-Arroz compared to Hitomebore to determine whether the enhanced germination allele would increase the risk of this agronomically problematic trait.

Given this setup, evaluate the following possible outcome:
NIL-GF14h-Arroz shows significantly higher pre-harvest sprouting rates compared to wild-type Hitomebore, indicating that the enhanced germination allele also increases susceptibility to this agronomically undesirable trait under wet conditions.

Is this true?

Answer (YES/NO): NO